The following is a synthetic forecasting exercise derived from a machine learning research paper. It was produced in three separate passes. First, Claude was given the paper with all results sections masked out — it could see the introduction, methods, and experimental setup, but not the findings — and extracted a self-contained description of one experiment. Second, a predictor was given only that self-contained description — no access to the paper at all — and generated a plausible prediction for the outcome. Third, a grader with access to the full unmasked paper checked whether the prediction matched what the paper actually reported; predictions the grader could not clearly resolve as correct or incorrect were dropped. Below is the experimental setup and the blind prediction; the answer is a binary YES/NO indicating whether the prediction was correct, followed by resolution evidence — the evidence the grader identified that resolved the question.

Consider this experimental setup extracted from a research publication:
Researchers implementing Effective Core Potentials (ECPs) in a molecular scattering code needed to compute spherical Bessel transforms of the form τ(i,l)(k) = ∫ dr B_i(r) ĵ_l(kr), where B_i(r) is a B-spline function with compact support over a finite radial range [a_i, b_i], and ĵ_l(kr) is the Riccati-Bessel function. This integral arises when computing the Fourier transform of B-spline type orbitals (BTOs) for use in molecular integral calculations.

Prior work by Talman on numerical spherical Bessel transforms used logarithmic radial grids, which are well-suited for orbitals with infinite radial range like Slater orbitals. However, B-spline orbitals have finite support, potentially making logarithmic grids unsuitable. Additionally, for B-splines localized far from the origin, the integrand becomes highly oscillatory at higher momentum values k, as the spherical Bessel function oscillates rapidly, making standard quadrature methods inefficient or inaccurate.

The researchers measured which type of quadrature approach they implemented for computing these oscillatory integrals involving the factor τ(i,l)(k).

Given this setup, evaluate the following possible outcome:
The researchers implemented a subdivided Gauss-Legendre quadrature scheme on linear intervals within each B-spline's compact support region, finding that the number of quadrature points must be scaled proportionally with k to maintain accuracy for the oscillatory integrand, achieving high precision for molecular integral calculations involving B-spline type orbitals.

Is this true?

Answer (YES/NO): NO